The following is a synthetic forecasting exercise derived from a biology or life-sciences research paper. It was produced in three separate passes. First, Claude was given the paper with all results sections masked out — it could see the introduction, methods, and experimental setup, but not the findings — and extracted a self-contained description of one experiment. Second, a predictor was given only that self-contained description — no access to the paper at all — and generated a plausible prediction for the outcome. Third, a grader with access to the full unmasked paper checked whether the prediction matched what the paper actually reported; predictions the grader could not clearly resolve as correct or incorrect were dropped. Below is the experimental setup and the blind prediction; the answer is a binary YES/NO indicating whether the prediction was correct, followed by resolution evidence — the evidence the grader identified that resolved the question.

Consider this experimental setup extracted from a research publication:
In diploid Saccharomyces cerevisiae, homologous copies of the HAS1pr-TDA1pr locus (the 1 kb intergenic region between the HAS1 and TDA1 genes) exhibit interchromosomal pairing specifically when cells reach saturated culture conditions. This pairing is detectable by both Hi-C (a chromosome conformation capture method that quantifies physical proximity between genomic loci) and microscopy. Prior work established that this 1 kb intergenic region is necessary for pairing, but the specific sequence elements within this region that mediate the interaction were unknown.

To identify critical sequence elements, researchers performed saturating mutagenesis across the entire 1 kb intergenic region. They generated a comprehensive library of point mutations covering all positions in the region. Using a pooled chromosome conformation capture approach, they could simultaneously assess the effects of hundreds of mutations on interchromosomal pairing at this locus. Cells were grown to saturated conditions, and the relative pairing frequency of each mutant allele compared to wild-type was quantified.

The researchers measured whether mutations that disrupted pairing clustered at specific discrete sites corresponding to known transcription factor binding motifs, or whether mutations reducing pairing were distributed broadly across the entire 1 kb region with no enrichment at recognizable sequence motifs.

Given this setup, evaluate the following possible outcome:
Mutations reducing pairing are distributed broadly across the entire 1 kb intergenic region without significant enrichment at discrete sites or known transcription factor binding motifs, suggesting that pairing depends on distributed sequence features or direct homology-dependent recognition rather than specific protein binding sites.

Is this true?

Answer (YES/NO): NO